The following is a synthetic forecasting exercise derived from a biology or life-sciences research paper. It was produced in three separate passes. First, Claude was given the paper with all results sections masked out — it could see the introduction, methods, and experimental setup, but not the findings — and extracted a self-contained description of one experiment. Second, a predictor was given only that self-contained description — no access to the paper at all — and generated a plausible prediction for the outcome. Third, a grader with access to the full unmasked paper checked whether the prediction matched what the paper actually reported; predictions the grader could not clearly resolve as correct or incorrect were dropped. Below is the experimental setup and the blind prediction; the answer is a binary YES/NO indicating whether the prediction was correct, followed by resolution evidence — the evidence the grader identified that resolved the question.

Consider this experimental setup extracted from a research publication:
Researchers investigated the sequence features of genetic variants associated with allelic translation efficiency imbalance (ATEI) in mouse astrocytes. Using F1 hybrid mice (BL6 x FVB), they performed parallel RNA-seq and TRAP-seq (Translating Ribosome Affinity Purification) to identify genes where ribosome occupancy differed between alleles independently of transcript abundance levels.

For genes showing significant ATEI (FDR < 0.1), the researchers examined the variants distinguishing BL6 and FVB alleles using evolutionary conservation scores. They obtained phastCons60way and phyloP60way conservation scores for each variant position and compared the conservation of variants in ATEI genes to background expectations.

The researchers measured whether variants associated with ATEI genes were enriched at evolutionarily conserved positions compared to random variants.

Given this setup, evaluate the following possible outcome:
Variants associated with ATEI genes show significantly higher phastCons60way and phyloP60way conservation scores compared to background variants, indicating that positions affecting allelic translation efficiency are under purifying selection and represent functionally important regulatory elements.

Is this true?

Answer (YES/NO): YES